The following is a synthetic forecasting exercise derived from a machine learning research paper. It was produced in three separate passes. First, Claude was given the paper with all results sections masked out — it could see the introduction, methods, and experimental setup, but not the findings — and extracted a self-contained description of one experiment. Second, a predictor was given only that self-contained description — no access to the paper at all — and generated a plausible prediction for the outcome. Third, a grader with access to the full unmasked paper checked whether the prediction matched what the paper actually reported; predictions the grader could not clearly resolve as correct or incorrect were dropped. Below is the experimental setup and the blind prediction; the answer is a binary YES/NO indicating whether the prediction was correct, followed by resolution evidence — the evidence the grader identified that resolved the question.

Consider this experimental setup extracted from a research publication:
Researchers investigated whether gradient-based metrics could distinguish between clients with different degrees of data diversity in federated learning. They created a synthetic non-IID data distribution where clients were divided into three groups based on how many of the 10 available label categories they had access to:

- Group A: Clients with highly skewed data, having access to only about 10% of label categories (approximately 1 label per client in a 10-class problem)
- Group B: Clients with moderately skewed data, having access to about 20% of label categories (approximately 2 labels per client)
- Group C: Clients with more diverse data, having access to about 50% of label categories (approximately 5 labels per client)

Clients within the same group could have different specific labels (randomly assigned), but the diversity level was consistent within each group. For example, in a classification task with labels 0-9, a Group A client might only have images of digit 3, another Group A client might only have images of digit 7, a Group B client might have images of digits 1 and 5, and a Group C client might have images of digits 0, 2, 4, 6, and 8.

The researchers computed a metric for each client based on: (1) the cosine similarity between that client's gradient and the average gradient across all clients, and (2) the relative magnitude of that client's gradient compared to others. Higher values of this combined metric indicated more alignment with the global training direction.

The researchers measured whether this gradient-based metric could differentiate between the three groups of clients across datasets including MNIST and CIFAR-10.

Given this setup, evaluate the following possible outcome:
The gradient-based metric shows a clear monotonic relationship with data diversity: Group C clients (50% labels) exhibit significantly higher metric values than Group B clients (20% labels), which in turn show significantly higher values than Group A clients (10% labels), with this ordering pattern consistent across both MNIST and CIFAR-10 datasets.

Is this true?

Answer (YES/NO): YES